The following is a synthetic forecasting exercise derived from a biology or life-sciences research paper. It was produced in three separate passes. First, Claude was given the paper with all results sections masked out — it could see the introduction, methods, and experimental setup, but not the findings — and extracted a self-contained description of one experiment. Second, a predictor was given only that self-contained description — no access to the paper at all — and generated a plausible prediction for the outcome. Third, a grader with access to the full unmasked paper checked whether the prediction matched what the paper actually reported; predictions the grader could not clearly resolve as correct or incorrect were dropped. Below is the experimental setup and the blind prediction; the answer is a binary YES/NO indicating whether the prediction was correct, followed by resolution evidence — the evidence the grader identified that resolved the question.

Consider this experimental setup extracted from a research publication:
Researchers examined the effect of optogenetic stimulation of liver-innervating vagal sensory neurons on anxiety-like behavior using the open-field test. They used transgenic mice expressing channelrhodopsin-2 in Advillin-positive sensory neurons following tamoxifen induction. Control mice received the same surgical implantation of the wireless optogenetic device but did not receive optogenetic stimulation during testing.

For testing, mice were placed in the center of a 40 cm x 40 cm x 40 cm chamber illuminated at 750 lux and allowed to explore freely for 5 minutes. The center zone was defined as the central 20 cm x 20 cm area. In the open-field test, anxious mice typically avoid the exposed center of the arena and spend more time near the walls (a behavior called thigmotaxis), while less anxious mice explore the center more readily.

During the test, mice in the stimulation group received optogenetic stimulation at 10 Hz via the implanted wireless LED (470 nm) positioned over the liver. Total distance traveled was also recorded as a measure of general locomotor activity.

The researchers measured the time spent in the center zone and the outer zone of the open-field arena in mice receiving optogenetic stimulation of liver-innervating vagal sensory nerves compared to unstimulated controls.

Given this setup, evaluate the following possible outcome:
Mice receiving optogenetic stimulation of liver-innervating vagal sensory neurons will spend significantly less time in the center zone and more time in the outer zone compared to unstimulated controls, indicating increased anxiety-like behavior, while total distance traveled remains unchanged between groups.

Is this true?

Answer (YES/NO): NO